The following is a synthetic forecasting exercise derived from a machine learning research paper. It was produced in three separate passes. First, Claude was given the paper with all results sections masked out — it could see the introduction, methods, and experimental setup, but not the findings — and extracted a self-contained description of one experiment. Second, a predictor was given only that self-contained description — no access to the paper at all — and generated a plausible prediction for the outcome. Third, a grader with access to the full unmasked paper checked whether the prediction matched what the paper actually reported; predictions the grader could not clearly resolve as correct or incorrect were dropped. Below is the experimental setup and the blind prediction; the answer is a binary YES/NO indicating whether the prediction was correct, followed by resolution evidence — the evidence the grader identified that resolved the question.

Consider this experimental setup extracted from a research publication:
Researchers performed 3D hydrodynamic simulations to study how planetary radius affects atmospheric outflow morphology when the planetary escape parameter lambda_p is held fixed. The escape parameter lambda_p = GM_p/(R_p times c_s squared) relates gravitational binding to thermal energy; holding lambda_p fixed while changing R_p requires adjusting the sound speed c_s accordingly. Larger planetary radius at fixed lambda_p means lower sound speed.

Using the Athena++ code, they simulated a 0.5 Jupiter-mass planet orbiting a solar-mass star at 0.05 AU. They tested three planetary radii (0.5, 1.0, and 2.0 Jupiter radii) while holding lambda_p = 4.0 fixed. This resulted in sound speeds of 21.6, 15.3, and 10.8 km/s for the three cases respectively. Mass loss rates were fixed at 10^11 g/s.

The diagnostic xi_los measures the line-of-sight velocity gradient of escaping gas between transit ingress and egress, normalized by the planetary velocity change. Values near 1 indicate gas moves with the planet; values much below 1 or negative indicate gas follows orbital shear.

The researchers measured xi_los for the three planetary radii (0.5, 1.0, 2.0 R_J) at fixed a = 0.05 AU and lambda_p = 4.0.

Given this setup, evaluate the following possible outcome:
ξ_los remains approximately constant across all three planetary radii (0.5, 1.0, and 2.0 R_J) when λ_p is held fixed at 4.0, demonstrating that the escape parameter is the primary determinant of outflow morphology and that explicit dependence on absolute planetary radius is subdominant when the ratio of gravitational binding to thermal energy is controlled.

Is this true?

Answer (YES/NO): NO